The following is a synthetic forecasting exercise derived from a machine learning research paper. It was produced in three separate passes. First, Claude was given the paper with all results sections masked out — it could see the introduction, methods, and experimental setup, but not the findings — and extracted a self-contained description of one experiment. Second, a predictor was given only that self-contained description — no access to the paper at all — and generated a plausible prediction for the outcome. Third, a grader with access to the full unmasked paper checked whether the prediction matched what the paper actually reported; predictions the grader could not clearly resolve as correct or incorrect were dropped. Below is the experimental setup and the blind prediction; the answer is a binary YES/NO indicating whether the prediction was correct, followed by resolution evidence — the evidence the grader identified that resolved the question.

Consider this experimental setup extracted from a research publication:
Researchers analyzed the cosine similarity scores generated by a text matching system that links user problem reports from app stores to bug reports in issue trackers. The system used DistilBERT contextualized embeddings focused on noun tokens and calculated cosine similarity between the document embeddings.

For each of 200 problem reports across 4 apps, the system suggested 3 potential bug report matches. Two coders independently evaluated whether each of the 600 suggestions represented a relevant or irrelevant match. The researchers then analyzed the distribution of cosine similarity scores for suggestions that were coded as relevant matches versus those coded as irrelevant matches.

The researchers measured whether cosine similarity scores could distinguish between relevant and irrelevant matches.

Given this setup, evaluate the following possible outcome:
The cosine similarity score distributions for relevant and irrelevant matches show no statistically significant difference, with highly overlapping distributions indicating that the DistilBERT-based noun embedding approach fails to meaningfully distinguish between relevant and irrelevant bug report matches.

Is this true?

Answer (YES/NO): NO